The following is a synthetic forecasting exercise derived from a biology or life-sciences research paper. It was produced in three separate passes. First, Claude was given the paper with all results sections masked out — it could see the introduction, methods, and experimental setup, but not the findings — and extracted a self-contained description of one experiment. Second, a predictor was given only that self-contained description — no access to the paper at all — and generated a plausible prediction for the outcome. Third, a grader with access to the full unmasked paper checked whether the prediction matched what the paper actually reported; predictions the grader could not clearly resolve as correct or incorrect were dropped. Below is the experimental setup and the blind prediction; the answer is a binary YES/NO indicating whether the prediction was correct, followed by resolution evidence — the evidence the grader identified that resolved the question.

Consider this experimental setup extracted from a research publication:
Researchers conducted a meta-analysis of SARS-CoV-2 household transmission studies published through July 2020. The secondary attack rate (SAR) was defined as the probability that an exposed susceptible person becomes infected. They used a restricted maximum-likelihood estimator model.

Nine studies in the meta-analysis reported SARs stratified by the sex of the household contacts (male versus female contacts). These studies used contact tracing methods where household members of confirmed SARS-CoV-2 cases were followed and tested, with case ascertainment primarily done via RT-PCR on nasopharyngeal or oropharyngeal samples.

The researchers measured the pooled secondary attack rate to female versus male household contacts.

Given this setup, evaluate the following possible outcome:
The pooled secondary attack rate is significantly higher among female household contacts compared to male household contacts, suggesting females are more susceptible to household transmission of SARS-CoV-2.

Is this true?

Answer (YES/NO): NO